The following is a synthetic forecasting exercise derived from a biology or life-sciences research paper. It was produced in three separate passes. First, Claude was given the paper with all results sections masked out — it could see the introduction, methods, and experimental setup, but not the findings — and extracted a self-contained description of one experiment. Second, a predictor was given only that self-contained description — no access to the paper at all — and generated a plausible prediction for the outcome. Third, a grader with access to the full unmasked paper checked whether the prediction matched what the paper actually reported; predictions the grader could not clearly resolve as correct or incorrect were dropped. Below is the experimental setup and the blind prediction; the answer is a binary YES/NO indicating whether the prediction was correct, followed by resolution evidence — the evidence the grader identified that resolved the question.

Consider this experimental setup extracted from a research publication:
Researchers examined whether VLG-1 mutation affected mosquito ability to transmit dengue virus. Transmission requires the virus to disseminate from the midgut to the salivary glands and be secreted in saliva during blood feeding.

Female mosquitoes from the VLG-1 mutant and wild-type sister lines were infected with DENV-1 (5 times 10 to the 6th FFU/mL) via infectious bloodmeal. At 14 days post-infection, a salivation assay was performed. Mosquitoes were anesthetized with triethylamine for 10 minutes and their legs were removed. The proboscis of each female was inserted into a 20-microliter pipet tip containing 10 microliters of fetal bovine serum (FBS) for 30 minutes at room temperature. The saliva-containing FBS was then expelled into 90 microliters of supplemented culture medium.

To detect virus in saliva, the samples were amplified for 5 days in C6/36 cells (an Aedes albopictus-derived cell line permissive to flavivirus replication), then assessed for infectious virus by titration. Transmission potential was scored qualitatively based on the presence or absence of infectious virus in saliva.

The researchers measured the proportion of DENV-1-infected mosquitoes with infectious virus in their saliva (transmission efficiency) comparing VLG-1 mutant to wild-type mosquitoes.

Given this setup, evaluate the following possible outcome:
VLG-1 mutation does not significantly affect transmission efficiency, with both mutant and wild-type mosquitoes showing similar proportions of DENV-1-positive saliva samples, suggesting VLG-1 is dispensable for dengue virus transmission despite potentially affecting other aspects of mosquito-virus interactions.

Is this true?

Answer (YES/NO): YES